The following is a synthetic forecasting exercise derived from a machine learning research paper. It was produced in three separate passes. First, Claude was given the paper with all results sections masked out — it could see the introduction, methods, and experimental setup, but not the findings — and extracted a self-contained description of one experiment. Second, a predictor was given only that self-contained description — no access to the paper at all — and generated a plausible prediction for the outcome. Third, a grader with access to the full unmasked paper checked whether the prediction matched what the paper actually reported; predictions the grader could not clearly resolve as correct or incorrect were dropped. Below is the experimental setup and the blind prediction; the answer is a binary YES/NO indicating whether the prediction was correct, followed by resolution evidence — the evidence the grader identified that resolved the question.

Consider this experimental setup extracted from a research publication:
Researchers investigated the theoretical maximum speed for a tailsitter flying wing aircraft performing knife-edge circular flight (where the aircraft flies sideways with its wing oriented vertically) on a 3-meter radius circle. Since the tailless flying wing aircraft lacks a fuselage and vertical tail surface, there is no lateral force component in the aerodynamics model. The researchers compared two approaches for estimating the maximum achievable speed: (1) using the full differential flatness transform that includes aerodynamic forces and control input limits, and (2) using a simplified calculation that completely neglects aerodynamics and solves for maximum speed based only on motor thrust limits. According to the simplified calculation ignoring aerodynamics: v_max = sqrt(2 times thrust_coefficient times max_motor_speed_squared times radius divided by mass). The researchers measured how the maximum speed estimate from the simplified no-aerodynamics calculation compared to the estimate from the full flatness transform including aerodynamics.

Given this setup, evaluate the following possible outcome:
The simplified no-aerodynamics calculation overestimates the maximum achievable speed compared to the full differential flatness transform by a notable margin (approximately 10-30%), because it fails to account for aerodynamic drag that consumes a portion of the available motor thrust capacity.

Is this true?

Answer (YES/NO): NO